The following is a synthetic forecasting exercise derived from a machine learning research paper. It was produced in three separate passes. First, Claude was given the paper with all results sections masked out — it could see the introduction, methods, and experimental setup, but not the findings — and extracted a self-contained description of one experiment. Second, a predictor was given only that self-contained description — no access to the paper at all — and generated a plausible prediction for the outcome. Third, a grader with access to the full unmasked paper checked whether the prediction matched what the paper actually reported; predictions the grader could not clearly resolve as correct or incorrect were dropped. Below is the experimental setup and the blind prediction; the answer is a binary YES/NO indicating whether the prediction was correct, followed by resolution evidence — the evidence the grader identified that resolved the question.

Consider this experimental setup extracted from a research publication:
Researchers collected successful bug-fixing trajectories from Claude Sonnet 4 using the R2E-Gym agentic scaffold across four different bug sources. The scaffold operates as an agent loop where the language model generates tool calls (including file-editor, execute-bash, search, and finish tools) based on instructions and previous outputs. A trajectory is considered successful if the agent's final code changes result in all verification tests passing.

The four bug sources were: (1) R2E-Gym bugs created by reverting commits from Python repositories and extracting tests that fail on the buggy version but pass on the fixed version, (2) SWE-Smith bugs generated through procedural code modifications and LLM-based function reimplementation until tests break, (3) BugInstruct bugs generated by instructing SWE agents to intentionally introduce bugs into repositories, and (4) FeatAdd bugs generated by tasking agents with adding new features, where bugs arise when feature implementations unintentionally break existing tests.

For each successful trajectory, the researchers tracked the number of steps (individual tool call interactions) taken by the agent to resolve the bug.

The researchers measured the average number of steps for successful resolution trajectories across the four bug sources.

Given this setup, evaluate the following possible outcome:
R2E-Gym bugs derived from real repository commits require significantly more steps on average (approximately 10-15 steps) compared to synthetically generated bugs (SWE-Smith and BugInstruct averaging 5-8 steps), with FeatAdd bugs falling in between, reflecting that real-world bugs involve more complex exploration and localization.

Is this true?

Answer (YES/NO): NO